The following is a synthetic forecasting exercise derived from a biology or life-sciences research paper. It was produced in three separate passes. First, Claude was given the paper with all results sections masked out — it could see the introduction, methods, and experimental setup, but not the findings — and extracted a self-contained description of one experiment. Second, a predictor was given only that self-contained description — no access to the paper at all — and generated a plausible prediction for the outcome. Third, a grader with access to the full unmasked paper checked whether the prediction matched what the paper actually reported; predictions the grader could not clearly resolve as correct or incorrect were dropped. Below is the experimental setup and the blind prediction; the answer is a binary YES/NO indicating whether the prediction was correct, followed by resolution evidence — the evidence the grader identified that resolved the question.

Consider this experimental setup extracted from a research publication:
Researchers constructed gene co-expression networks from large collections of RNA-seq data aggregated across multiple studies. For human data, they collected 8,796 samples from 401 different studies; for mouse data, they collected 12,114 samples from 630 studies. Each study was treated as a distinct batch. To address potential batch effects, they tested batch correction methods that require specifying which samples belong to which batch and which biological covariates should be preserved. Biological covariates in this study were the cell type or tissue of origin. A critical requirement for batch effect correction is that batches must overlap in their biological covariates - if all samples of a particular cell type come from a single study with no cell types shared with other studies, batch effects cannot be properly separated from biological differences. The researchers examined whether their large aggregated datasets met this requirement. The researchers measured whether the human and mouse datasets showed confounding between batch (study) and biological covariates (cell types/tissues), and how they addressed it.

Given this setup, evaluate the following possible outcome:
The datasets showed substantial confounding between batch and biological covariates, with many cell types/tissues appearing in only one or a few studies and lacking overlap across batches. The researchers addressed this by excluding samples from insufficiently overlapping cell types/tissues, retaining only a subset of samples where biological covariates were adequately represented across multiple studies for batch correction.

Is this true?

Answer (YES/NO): NO